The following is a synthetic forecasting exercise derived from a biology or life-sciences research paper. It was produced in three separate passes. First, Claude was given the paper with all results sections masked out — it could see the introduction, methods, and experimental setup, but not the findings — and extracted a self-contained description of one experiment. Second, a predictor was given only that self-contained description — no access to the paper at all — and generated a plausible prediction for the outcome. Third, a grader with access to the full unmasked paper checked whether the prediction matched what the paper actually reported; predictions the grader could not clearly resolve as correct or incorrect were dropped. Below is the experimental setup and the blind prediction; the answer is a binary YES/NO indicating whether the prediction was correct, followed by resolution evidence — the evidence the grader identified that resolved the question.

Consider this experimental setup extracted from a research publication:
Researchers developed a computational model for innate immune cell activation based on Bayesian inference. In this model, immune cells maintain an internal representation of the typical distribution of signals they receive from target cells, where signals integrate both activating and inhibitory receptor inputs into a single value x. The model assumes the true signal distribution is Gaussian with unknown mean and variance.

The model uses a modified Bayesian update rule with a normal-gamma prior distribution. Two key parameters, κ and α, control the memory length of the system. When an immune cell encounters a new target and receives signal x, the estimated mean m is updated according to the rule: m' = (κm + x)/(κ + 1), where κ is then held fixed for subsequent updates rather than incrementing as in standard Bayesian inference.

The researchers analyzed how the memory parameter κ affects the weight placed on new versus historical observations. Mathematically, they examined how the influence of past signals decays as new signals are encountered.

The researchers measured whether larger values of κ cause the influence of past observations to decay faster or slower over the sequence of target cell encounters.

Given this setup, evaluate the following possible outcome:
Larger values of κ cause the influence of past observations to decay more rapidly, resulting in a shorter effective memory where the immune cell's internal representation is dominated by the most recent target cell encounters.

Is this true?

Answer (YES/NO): NO